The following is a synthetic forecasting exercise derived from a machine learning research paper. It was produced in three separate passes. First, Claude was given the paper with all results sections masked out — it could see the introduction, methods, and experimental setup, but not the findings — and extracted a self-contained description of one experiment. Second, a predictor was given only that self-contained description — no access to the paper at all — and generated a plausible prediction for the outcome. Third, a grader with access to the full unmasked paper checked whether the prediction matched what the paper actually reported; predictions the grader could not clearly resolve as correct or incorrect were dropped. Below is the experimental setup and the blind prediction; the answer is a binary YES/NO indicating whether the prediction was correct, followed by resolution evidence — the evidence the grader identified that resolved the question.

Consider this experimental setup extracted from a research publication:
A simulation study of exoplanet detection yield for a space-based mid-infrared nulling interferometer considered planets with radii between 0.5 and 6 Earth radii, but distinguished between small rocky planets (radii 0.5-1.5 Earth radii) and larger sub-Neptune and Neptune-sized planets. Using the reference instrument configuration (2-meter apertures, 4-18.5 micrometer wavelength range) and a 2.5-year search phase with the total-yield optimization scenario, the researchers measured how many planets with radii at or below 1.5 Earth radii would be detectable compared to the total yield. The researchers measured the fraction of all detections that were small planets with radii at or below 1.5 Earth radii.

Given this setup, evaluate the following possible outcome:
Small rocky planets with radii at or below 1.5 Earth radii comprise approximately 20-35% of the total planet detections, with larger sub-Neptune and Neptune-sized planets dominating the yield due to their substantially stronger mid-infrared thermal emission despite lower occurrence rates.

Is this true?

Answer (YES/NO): YES